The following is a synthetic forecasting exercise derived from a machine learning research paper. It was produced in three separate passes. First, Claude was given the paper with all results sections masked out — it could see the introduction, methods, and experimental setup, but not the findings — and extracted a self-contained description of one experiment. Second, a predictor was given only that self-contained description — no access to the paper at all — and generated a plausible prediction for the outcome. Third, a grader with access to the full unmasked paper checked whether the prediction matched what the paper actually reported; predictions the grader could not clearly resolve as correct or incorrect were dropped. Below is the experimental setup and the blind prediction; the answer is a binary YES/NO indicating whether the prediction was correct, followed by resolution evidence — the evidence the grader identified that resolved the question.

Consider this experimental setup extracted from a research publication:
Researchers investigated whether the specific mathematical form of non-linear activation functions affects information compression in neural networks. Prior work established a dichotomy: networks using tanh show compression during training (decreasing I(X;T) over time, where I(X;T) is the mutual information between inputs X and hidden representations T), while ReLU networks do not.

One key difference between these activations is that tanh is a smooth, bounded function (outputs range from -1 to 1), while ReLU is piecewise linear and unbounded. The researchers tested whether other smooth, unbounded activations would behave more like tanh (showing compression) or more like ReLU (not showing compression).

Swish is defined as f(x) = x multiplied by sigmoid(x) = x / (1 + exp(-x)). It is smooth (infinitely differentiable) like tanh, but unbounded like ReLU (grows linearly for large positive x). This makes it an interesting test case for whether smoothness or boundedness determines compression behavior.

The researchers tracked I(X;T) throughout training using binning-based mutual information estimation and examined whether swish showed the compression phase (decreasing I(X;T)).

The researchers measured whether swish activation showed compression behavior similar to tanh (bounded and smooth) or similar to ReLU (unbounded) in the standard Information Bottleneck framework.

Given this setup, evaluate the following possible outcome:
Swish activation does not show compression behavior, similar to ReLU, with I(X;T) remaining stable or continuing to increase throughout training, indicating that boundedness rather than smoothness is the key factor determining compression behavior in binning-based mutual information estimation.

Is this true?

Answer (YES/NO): NO